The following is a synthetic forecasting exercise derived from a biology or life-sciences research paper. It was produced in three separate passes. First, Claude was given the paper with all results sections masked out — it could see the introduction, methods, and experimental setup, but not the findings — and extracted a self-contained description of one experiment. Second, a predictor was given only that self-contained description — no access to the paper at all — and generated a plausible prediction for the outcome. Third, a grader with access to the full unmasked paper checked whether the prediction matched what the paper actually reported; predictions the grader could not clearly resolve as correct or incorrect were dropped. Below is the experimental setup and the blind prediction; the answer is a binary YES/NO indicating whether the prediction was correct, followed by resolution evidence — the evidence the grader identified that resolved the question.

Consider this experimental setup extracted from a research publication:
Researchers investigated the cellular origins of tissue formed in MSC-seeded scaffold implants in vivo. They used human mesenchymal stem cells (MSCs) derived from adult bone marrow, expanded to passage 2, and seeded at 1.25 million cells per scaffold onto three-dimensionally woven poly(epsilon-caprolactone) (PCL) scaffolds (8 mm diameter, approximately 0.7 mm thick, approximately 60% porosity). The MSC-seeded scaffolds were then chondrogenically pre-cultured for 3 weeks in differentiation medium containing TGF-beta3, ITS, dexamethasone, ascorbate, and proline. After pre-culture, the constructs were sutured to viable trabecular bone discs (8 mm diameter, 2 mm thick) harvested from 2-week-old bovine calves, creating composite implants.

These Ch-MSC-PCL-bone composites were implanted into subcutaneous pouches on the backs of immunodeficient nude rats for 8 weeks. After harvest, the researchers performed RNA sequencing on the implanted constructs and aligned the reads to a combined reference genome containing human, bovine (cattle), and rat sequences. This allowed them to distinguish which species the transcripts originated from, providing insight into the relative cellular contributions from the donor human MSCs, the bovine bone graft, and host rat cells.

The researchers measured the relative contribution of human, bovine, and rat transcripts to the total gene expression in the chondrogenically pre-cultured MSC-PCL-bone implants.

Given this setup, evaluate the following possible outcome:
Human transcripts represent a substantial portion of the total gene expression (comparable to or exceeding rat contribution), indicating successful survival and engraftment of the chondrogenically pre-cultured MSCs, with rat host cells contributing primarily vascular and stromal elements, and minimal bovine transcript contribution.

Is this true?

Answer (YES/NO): YES